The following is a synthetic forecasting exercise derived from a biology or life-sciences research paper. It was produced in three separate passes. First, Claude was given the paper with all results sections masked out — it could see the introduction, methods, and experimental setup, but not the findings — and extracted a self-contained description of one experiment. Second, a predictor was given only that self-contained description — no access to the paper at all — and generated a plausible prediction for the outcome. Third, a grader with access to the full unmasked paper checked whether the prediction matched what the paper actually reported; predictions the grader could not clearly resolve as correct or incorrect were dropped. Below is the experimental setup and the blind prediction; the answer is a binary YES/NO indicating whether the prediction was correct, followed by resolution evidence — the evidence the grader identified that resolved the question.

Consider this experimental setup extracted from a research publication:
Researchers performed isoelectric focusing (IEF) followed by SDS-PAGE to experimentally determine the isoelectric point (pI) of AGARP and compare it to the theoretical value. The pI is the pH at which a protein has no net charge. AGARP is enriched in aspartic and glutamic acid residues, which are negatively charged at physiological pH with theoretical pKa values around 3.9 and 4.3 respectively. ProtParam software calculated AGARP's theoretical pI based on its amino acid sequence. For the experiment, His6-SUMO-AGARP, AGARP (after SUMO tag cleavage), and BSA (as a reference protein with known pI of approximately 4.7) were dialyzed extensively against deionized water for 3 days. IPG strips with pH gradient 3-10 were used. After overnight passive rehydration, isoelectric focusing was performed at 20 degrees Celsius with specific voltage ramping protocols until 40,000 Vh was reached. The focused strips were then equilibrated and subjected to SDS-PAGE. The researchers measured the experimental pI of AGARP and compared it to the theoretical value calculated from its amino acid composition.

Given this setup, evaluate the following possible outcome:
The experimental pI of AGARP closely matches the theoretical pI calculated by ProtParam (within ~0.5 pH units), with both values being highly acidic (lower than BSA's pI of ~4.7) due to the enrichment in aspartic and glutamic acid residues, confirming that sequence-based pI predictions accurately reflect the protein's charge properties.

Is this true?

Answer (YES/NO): YES